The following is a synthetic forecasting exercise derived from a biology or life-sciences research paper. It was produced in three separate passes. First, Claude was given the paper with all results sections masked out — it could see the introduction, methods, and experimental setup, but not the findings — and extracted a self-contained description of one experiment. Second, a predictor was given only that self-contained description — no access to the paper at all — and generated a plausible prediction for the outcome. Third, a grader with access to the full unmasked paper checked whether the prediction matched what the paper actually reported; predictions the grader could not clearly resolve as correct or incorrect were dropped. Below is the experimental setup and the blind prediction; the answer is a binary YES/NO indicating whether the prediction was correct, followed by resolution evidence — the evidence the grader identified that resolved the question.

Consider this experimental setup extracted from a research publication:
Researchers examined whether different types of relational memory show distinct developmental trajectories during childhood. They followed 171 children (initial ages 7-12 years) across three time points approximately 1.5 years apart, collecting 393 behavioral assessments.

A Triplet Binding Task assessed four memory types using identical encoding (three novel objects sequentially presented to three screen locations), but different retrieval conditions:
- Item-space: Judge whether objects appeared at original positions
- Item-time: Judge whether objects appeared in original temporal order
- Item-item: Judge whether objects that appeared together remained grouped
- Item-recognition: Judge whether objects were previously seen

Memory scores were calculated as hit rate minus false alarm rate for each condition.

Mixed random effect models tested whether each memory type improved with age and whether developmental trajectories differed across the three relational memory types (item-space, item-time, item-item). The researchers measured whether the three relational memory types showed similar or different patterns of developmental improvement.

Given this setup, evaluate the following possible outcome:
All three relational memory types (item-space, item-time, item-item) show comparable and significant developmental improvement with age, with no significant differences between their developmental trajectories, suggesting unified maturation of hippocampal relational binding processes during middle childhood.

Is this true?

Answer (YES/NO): NO